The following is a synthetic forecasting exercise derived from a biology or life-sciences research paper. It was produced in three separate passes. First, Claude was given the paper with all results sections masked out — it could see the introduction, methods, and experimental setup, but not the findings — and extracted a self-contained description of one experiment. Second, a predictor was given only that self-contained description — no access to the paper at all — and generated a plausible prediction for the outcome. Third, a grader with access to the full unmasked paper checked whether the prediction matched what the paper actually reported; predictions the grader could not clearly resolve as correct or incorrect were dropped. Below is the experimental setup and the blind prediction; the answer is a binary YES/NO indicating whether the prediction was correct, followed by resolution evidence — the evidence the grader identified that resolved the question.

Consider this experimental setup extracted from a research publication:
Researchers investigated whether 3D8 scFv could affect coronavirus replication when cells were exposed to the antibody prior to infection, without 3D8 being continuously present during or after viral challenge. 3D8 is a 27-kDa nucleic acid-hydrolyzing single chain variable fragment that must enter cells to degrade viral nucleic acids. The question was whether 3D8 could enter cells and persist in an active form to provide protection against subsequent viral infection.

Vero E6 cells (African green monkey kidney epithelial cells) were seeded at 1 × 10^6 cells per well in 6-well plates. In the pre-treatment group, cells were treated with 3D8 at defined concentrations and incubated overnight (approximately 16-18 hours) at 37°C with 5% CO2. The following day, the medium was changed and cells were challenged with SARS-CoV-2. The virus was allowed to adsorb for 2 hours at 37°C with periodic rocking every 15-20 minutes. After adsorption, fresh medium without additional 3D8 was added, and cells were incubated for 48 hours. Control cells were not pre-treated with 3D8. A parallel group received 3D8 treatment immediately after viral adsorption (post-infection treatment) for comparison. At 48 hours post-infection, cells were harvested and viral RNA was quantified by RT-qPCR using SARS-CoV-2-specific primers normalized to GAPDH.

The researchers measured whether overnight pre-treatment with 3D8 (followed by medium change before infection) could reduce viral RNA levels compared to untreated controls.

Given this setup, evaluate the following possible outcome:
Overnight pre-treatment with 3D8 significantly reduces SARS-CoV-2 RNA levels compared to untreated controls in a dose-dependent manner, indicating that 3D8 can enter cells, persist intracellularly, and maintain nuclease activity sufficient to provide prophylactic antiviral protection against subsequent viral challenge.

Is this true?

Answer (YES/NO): NO